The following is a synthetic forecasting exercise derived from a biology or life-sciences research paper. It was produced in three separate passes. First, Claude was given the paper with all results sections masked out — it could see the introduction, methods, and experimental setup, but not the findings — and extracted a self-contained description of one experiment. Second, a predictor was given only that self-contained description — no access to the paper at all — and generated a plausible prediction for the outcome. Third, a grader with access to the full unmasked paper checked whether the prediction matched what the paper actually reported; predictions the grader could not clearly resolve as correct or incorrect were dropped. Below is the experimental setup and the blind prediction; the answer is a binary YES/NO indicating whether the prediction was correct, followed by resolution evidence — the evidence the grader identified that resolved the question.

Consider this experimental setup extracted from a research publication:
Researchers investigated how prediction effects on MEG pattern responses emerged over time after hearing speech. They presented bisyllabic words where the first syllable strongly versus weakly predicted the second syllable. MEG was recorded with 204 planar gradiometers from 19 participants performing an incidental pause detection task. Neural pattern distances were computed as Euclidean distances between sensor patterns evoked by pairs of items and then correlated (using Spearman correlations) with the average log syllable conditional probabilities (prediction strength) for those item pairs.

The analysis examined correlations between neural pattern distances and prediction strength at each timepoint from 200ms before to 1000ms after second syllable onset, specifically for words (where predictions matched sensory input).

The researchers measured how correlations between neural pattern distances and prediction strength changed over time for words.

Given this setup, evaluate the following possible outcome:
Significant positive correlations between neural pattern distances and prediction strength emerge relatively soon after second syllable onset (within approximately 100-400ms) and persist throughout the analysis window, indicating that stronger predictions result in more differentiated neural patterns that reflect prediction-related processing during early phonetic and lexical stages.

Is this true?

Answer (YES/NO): NO